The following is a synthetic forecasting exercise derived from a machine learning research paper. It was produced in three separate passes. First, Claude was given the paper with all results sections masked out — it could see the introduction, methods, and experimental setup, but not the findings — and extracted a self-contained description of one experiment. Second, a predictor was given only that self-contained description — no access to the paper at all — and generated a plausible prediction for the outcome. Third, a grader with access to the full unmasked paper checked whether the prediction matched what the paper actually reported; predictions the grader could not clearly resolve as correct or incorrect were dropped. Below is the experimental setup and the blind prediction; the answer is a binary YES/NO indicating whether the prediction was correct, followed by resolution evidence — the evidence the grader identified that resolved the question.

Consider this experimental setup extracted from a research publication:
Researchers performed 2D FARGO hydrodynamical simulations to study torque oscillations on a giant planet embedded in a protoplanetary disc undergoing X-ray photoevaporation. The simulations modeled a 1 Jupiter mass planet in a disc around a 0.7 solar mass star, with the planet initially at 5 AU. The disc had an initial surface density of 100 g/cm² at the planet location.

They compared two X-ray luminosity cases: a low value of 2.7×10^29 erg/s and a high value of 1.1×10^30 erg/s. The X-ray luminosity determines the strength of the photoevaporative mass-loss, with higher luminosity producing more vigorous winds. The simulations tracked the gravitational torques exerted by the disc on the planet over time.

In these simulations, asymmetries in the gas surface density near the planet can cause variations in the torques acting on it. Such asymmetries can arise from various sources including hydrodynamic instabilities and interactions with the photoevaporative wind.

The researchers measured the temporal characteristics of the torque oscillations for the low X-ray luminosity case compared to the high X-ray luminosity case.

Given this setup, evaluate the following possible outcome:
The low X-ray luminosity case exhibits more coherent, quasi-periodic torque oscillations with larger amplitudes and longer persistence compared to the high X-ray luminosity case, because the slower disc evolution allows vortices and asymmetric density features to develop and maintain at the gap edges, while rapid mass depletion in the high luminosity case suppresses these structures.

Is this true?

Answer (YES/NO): NO